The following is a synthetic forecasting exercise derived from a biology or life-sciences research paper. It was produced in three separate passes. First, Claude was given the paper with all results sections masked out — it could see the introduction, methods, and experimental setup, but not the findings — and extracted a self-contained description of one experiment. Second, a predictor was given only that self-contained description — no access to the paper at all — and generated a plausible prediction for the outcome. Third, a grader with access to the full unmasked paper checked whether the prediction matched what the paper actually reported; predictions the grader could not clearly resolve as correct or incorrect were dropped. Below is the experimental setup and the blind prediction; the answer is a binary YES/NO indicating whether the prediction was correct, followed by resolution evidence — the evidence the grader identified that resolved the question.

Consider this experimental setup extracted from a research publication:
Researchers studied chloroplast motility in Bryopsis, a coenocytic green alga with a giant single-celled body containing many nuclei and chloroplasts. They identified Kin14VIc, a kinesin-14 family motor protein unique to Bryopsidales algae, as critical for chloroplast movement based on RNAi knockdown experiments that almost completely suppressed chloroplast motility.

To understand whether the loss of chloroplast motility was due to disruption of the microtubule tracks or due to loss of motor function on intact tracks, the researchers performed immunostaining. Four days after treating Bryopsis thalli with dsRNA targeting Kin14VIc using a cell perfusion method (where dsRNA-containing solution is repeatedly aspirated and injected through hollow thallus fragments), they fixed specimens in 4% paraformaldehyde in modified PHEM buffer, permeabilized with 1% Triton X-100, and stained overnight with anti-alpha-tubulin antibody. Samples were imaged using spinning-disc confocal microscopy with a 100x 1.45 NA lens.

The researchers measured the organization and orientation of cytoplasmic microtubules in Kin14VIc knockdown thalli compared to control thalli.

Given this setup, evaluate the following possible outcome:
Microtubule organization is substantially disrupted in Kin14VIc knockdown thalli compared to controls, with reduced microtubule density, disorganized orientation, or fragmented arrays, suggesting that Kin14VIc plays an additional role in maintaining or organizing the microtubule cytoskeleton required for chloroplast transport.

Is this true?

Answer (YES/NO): NO